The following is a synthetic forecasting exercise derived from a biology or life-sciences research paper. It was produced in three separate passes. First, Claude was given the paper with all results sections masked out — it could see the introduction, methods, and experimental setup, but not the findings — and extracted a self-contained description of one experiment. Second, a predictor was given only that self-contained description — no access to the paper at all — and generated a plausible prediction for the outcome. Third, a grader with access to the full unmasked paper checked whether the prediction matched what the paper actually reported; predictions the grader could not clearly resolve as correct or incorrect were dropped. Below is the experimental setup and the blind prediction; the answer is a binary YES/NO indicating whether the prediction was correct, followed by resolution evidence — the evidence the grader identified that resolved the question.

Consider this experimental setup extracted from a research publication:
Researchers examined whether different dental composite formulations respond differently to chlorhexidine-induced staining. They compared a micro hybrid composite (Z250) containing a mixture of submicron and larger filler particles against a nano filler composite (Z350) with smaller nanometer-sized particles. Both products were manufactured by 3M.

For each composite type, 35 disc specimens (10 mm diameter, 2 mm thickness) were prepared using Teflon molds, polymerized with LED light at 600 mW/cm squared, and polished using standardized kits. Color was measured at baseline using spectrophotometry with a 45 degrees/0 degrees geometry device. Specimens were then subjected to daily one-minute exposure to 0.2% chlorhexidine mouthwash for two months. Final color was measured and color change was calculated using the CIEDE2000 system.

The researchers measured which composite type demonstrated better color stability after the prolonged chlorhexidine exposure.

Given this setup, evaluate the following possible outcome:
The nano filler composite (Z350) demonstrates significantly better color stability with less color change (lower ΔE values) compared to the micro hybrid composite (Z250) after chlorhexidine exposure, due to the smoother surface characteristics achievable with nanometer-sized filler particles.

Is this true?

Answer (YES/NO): NO